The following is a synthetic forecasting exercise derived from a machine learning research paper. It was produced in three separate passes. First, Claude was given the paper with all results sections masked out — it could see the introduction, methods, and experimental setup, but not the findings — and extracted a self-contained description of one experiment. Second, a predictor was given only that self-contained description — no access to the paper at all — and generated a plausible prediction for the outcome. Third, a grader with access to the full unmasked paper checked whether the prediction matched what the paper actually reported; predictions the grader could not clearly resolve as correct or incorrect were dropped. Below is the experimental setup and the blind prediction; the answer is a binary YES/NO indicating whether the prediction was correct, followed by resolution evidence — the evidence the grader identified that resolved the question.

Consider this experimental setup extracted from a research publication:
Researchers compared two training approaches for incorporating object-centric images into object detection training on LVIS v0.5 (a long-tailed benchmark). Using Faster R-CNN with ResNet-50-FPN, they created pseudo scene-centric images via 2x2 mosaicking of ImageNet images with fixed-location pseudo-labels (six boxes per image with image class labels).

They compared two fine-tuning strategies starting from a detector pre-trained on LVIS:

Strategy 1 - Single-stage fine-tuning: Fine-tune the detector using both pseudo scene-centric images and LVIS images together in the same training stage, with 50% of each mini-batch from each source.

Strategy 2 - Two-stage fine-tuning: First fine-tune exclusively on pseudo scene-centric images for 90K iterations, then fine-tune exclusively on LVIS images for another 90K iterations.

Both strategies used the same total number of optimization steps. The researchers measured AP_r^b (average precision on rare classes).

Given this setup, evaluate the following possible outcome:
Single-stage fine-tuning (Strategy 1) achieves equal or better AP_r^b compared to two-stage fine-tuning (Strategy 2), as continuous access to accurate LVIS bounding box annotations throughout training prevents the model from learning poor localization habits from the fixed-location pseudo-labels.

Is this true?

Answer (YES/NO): NO